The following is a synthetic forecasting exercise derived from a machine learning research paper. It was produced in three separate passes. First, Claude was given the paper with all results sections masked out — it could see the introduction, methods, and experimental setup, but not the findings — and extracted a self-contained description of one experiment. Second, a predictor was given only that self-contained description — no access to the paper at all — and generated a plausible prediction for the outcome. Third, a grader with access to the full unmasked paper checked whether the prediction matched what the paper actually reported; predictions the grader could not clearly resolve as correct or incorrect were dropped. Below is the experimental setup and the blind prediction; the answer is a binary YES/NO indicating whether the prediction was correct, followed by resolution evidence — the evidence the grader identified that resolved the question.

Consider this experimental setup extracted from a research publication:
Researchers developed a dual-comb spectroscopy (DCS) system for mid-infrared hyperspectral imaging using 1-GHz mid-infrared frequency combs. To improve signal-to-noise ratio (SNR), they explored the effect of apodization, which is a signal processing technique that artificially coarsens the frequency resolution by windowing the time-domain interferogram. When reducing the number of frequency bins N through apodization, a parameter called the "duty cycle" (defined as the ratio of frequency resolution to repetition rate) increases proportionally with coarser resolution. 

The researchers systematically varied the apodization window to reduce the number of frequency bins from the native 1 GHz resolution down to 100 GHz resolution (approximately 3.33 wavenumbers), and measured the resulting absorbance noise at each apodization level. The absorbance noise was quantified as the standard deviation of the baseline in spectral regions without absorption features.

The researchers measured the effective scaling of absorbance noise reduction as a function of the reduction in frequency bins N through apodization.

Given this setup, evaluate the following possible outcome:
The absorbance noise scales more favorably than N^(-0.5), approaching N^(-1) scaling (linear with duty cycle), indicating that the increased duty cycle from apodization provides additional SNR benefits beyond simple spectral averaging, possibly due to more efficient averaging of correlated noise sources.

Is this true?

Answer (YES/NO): NO